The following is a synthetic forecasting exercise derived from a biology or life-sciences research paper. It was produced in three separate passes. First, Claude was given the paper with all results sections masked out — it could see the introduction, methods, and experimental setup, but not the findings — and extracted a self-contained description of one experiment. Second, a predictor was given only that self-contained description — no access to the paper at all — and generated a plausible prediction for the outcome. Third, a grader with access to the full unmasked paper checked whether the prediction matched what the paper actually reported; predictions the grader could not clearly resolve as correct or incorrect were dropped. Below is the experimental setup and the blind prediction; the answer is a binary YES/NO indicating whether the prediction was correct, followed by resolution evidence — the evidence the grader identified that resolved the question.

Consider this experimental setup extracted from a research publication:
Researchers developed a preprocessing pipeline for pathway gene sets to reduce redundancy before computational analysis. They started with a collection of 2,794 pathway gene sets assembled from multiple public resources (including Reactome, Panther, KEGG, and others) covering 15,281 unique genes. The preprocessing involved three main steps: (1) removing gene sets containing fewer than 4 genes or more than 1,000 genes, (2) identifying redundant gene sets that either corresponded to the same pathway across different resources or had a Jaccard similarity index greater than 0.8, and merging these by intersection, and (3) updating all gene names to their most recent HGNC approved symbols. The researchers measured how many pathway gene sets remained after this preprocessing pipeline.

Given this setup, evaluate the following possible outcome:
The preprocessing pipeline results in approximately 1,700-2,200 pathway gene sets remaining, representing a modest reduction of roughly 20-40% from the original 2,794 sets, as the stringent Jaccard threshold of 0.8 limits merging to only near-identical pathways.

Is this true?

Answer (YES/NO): YES